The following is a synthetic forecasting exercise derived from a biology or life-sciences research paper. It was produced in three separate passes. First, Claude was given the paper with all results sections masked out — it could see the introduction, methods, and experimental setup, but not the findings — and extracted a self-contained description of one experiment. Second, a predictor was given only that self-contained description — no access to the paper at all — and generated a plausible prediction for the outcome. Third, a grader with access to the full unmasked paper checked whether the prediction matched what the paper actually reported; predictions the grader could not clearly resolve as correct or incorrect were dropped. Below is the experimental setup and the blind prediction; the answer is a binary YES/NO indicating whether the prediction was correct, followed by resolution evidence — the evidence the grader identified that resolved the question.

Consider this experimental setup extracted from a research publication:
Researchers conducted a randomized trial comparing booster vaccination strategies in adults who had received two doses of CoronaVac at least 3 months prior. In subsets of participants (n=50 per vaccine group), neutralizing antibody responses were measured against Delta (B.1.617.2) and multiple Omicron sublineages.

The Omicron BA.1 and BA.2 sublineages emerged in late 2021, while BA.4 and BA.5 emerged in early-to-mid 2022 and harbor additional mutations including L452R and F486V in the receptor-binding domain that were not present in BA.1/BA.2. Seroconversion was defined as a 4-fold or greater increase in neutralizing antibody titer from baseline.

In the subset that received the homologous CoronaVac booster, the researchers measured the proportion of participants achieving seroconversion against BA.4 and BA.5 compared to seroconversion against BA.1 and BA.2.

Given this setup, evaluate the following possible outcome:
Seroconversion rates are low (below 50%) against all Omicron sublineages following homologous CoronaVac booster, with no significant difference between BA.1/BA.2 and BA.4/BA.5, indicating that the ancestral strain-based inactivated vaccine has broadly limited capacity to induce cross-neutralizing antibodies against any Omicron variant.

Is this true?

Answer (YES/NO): YES